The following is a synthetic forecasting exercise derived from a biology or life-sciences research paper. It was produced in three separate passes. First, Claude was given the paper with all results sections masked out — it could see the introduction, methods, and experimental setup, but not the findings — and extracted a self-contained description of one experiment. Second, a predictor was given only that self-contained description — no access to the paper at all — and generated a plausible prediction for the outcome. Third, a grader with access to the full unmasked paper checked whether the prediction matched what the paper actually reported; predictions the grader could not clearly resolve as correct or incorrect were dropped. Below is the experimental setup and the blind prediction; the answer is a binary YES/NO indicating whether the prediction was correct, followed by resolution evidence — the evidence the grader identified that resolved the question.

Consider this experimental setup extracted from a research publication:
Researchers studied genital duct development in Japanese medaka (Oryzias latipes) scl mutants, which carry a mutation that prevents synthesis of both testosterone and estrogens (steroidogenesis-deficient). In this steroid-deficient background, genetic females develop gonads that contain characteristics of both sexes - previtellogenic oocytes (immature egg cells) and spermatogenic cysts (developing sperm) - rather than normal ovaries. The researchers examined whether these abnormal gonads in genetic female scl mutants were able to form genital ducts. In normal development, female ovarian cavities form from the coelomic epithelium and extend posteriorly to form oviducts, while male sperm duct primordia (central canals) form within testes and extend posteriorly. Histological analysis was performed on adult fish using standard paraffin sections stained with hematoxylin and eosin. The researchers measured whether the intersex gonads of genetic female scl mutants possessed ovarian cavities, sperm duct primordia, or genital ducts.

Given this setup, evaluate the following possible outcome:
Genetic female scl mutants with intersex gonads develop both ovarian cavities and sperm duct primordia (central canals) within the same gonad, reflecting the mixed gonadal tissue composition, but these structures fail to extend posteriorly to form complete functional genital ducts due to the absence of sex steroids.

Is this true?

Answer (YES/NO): NO